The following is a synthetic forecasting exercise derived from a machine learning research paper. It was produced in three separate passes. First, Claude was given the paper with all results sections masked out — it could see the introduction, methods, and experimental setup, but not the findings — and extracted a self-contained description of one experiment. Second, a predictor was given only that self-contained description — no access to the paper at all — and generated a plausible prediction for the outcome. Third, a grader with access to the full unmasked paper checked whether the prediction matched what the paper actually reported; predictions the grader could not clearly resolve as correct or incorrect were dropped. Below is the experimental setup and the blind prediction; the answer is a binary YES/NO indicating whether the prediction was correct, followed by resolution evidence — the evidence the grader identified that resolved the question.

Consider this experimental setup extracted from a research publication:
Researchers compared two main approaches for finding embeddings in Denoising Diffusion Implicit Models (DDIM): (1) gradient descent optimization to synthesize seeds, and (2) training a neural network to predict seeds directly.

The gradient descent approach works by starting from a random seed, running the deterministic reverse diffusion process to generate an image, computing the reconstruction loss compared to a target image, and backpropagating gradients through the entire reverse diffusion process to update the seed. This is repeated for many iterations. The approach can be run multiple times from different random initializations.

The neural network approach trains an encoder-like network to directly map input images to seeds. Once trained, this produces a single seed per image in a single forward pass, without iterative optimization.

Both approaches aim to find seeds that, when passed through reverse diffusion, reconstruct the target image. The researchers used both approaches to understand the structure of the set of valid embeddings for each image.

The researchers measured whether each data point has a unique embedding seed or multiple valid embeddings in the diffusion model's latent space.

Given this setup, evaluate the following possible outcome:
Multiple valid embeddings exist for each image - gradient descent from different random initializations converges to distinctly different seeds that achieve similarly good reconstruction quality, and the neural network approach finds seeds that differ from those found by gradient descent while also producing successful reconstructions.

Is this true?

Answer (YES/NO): YES